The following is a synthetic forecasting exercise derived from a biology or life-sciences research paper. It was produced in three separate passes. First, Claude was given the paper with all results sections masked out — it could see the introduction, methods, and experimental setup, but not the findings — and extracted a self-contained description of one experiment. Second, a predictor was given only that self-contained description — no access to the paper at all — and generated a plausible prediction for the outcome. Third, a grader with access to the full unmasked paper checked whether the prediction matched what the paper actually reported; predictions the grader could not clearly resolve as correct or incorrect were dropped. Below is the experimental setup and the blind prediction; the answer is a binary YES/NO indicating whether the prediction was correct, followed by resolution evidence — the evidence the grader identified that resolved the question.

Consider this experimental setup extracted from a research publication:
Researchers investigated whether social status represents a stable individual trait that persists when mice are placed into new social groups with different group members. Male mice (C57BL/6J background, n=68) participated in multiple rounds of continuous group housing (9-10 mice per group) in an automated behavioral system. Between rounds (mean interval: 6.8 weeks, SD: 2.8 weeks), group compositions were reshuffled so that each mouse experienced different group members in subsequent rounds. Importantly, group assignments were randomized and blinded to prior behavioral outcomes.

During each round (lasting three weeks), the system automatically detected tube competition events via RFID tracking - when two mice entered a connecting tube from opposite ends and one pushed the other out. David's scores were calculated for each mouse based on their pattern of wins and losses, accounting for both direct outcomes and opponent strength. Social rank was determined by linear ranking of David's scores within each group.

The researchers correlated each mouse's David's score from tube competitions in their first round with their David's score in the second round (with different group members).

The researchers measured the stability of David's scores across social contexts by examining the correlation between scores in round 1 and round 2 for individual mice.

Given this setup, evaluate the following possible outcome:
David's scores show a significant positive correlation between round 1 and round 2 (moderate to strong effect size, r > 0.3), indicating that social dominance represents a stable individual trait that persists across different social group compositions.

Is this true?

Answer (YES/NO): YES